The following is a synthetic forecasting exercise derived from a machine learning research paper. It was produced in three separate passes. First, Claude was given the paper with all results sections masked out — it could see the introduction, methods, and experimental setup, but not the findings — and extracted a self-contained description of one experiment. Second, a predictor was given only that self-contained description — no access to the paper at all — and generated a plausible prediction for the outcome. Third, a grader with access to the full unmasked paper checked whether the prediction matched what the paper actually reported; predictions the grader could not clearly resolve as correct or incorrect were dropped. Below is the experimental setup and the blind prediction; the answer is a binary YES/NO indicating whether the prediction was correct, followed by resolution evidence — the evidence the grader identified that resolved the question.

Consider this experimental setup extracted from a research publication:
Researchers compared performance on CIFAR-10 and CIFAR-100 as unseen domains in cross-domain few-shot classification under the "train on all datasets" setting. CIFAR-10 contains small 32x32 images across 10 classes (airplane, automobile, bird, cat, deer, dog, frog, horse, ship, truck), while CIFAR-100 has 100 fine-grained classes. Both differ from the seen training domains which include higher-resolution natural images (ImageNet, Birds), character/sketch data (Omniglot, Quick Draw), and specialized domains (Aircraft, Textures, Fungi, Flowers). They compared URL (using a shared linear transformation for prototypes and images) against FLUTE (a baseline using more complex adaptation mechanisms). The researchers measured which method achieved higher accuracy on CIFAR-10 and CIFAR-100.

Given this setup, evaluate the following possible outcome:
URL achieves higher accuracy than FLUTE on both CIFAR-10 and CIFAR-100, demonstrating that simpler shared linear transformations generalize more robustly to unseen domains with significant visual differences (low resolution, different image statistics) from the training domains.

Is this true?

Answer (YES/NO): NO